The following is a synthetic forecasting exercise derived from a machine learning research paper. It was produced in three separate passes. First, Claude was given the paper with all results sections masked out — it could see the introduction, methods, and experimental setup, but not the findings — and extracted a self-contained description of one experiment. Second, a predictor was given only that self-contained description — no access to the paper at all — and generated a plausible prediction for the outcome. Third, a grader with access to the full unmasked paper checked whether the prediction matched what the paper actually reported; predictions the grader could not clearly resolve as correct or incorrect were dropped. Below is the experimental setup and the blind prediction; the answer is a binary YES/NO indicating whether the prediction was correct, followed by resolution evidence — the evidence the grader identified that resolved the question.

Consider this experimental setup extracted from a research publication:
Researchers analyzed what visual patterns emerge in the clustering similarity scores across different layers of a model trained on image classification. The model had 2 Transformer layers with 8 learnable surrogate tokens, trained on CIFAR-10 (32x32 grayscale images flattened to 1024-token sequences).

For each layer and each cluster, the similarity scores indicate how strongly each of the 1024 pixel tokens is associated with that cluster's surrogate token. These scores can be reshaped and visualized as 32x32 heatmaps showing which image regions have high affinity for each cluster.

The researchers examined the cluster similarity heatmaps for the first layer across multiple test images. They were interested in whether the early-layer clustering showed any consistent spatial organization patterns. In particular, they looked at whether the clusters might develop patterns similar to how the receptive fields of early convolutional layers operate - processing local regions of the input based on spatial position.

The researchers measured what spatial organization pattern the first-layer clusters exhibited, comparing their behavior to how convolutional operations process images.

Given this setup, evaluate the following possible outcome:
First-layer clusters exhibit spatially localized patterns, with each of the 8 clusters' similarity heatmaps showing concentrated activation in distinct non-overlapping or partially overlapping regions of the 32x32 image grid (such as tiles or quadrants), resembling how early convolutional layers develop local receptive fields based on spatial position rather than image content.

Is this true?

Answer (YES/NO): YES